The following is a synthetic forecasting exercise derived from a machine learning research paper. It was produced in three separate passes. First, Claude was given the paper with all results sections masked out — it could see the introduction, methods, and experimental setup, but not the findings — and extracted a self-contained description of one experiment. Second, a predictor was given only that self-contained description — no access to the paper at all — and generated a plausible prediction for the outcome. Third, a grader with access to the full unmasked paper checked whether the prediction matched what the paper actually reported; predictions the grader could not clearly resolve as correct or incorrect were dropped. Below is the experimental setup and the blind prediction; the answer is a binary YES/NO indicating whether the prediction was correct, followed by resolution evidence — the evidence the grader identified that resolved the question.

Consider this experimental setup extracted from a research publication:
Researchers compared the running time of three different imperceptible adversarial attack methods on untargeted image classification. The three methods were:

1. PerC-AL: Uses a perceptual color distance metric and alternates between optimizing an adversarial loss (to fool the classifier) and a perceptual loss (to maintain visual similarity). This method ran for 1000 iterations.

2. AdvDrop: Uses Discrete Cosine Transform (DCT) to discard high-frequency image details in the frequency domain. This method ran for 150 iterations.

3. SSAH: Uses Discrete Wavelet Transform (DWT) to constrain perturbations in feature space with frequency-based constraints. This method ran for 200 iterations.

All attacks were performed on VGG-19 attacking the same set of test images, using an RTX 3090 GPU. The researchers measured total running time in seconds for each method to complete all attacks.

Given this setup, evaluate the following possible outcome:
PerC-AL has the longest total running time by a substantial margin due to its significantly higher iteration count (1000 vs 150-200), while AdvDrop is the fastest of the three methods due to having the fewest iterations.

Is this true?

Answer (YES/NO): YES